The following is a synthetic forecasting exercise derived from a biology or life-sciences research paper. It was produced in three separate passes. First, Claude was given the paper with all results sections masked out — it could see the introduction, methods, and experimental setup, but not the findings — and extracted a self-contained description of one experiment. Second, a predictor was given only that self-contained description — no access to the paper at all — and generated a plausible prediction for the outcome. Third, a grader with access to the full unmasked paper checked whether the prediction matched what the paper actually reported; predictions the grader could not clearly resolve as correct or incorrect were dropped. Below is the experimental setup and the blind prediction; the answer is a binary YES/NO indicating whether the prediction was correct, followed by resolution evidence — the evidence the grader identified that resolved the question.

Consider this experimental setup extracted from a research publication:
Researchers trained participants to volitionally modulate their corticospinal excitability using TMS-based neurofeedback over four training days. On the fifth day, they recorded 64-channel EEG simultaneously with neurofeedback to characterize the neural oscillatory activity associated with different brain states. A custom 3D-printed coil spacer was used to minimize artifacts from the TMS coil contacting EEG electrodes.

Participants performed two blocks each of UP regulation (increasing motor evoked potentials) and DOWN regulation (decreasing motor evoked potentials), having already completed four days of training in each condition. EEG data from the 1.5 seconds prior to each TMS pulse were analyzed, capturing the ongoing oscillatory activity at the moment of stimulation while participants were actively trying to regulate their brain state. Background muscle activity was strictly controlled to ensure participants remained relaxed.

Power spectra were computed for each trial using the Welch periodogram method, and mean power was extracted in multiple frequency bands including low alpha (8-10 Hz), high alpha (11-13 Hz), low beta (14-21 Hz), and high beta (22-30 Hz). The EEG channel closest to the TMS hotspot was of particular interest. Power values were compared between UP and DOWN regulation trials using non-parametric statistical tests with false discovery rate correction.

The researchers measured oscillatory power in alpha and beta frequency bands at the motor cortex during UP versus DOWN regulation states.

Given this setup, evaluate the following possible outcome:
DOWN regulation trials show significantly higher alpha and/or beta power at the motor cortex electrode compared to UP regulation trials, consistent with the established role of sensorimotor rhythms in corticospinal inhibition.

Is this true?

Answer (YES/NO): YES